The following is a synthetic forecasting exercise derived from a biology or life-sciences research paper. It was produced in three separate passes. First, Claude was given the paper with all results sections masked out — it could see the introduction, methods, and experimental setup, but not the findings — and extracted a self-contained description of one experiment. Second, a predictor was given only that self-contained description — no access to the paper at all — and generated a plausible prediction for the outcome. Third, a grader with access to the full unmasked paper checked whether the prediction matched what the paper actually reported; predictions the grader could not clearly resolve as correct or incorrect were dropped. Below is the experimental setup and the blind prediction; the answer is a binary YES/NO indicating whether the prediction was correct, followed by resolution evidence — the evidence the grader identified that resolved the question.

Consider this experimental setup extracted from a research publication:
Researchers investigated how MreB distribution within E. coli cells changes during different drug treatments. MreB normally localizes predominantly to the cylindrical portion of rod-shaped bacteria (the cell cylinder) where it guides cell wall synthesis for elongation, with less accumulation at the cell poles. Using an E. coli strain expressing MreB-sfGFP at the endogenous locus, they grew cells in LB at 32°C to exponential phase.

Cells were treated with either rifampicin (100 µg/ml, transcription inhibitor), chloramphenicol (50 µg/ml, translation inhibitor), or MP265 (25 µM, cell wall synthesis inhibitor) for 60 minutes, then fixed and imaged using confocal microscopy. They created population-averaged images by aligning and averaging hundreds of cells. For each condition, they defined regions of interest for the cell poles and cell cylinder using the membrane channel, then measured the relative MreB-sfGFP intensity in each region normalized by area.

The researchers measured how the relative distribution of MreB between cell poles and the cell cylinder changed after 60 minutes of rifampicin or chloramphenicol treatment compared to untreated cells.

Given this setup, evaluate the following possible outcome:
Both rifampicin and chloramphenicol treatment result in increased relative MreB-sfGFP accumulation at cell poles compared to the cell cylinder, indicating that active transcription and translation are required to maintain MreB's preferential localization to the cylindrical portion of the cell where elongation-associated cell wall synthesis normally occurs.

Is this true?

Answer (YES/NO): YES